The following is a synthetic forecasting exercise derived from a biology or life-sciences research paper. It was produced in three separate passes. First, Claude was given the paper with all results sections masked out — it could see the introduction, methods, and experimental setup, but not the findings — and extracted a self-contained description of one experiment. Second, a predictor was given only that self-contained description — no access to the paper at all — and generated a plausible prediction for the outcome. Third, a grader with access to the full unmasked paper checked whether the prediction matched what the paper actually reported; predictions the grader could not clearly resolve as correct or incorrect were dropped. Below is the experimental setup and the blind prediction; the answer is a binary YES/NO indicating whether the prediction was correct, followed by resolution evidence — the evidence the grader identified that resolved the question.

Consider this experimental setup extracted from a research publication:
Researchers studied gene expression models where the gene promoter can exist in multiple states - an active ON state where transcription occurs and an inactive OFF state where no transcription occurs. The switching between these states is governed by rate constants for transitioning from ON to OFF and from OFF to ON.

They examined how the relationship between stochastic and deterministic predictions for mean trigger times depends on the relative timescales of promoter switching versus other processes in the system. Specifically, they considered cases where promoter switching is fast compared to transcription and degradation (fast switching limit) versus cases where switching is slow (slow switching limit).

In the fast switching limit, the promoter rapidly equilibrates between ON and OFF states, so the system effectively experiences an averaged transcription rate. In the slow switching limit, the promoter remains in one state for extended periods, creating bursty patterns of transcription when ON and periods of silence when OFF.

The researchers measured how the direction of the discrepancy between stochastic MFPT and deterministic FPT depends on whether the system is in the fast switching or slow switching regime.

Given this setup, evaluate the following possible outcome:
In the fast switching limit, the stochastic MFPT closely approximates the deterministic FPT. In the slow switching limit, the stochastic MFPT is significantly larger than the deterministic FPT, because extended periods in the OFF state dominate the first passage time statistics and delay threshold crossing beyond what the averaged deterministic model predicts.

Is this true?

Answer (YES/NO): NO